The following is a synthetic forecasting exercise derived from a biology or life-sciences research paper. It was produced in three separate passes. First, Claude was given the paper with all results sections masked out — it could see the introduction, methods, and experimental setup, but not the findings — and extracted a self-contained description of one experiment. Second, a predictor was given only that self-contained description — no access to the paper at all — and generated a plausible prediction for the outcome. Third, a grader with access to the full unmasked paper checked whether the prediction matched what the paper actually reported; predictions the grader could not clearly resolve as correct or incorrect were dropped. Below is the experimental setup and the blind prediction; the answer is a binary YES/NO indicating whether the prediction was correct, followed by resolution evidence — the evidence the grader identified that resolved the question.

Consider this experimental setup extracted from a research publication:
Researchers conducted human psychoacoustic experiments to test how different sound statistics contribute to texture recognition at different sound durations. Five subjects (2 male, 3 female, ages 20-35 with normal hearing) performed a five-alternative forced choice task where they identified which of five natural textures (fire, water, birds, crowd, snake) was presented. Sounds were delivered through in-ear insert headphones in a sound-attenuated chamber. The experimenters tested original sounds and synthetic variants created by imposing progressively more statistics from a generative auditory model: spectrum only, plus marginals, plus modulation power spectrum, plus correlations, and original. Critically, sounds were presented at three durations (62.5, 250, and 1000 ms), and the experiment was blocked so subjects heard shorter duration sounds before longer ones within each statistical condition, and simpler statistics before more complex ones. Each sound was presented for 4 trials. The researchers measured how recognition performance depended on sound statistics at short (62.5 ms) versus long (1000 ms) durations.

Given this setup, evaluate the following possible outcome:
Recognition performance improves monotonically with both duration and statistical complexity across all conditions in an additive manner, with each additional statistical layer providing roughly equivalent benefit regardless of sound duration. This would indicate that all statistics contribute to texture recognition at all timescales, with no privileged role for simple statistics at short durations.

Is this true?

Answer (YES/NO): NO